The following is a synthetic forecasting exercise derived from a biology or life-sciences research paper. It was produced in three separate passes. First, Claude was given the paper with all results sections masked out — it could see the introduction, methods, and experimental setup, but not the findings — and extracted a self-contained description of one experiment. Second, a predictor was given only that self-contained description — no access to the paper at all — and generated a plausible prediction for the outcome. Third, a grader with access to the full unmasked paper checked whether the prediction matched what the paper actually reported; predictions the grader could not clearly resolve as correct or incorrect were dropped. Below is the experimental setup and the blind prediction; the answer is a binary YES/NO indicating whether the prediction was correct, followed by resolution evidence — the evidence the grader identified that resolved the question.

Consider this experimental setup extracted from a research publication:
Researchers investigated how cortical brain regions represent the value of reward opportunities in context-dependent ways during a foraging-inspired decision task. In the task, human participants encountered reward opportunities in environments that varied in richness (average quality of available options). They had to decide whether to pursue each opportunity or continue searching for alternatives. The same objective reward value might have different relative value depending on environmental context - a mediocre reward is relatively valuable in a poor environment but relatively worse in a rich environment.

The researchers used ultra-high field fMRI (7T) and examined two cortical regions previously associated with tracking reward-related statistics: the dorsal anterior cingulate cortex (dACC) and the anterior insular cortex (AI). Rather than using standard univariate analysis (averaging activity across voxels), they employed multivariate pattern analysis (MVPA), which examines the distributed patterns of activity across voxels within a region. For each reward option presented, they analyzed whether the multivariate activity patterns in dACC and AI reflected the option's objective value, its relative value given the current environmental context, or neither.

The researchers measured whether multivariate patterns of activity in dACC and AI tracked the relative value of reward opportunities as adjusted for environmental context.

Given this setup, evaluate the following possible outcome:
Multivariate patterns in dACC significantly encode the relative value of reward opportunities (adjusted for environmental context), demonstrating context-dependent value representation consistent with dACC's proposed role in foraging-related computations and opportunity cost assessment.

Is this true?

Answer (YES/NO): YES